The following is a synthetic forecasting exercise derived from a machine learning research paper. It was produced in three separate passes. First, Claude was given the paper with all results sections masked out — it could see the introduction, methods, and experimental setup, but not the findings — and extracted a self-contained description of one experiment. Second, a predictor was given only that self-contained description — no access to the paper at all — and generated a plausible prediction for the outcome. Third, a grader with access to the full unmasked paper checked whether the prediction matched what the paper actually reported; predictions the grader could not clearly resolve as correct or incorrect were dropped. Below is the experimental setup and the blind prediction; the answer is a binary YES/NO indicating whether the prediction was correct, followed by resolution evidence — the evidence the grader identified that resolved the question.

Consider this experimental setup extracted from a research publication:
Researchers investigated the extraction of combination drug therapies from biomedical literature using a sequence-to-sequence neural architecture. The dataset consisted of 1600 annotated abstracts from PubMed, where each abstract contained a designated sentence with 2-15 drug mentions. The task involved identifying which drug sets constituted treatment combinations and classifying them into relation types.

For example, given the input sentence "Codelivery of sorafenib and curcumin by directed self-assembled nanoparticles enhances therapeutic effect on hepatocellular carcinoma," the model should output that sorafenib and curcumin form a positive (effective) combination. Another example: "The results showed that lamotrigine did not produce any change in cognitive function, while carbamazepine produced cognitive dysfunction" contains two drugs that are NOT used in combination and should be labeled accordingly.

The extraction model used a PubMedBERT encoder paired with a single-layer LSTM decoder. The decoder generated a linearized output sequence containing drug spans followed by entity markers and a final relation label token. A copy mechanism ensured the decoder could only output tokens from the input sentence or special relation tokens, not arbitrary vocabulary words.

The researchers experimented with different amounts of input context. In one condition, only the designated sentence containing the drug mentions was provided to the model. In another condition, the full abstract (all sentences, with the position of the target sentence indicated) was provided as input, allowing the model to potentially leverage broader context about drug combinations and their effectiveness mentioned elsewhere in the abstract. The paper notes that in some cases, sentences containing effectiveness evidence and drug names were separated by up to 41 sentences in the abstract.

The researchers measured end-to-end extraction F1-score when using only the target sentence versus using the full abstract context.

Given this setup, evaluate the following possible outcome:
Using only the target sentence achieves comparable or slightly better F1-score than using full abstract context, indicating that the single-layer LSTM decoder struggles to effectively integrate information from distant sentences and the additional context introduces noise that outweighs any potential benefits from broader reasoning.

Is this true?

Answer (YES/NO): YES